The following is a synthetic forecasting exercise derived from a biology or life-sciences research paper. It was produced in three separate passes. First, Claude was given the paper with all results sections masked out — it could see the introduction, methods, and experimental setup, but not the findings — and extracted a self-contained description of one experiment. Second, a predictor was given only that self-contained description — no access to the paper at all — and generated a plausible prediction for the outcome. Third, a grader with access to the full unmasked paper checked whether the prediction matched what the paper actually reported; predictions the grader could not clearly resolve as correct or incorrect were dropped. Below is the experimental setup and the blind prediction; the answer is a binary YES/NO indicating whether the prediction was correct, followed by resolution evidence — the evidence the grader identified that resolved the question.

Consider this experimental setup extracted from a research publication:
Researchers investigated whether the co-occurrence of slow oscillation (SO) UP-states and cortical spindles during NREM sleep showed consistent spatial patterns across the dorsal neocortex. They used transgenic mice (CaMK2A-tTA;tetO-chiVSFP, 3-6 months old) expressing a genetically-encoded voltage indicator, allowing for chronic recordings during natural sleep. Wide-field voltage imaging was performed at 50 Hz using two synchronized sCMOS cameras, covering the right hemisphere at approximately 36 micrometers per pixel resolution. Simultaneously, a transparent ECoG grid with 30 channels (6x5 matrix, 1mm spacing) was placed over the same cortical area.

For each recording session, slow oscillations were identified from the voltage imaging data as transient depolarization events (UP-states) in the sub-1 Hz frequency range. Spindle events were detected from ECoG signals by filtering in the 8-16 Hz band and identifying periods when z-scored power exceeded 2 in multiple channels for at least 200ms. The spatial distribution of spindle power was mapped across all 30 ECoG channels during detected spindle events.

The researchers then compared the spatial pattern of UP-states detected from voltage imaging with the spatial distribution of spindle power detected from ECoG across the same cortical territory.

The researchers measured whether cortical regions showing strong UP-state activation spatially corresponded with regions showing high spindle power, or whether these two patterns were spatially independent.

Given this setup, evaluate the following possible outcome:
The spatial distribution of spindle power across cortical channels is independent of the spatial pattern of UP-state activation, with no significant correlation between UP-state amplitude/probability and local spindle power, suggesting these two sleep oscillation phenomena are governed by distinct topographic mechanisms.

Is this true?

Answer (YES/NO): NO